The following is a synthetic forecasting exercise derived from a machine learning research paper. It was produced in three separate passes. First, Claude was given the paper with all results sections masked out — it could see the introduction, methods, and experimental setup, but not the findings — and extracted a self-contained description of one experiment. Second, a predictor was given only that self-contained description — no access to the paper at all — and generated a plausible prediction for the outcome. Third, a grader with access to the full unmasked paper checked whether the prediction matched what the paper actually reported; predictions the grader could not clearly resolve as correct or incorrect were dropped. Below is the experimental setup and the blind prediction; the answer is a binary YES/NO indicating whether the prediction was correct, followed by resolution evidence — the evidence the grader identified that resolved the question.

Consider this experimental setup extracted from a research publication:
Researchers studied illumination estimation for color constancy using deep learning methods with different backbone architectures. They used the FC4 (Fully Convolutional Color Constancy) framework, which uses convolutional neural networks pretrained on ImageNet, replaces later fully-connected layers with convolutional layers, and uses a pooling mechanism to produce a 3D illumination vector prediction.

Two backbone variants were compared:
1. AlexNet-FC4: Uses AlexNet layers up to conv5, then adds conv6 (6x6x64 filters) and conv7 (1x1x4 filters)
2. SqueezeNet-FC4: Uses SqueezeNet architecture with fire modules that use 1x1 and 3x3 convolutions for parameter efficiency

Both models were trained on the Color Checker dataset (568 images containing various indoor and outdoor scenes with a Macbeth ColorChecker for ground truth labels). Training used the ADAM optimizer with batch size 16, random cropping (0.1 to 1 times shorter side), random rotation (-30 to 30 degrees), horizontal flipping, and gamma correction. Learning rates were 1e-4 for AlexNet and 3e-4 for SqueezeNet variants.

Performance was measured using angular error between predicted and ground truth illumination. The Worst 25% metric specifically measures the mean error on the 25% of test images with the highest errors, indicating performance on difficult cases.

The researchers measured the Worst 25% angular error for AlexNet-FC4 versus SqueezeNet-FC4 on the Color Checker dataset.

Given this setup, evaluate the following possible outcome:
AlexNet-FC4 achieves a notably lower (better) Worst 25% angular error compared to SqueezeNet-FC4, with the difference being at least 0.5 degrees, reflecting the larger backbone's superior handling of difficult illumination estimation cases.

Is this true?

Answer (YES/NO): NO